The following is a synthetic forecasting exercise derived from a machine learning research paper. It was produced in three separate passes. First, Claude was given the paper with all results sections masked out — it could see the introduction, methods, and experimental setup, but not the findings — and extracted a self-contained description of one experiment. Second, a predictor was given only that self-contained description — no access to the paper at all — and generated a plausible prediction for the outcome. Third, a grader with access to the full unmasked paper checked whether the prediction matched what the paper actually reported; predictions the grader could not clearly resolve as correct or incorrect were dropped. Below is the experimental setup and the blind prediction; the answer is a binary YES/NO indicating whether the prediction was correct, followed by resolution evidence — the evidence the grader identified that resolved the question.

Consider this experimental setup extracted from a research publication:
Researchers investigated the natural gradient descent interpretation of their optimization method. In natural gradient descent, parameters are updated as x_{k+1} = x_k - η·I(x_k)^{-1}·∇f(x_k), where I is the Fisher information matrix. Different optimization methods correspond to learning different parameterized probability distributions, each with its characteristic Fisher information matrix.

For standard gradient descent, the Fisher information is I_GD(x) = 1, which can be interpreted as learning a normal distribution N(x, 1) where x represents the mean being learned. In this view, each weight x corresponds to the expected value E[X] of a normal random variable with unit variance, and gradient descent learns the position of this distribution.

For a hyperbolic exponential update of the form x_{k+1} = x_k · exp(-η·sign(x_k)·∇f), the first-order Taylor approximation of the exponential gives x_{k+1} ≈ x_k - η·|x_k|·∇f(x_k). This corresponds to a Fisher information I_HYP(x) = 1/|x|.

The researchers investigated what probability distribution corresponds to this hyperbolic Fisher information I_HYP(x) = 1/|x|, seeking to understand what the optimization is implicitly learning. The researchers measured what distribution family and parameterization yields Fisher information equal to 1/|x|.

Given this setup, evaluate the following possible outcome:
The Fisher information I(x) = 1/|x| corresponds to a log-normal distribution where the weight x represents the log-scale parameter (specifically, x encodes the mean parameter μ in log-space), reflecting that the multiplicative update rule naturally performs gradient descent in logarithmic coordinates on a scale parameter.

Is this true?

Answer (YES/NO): NO